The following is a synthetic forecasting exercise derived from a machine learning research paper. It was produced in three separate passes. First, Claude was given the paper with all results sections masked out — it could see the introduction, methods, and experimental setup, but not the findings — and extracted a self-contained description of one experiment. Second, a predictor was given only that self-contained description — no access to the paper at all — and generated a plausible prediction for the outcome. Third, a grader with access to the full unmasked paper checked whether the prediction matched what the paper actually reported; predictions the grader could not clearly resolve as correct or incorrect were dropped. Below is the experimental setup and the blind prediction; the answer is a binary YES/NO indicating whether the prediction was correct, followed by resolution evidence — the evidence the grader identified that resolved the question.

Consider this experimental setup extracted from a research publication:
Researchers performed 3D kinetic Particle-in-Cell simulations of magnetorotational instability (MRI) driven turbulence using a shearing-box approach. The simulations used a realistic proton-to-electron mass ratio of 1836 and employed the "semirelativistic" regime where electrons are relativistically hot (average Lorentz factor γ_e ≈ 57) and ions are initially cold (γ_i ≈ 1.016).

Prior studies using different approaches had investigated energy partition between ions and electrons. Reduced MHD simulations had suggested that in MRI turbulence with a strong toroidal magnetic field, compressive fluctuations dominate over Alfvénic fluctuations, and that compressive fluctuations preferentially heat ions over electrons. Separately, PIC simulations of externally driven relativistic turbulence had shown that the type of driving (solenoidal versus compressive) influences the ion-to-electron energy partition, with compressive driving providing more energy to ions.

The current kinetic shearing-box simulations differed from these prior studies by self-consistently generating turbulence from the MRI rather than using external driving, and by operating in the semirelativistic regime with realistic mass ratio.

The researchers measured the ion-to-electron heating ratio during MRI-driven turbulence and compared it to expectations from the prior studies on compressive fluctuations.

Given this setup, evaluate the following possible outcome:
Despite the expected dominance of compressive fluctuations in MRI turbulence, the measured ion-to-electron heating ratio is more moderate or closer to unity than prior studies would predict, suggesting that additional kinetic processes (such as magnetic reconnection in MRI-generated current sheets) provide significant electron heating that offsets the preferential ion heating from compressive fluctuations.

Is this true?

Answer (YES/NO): NO